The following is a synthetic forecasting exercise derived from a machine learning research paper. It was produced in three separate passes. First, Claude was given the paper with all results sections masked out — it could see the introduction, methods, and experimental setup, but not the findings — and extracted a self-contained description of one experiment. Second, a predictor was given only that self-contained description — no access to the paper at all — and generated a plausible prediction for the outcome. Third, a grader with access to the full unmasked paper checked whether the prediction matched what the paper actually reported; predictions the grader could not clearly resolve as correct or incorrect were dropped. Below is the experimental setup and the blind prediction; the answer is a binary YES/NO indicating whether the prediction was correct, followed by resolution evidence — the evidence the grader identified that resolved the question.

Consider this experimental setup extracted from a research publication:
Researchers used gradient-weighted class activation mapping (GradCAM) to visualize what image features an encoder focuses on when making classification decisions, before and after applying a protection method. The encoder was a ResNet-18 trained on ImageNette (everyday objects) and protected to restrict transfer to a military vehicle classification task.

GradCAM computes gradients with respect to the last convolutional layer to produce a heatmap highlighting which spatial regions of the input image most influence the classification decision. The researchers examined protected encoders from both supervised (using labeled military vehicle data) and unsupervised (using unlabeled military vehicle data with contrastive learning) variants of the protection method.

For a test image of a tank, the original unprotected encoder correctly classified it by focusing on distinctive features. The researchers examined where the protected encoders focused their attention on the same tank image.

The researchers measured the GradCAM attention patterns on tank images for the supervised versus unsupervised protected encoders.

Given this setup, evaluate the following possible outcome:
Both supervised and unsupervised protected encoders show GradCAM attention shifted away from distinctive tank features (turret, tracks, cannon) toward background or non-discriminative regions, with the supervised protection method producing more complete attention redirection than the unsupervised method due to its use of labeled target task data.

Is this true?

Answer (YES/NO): NO